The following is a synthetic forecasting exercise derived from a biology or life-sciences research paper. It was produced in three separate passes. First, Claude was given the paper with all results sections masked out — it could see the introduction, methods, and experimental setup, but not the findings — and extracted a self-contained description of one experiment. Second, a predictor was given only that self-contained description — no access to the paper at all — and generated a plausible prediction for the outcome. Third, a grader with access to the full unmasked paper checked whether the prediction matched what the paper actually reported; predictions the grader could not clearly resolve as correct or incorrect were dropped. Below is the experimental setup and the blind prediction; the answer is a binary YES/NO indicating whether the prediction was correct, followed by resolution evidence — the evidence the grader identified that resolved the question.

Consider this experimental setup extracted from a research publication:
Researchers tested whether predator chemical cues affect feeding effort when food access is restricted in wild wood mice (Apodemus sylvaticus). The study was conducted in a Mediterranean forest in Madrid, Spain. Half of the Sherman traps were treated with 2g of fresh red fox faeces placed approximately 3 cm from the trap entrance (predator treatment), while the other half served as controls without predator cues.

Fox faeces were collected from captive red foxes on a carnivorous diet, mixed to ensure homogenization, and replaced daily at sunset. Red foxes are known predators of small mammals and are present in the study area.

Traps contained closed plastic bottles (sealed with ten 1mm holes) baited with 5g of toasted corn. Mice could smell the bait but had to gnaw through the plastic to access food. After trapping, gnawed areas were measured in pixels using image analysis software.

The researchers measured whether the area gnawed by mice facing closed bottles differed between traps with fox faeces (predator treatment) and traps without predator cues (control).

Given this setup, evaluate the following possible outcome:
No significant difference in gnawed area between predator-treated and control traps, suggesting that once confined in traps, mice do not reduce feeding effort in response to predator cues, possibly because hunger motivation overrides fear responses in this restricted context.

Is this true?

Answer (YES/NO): YES